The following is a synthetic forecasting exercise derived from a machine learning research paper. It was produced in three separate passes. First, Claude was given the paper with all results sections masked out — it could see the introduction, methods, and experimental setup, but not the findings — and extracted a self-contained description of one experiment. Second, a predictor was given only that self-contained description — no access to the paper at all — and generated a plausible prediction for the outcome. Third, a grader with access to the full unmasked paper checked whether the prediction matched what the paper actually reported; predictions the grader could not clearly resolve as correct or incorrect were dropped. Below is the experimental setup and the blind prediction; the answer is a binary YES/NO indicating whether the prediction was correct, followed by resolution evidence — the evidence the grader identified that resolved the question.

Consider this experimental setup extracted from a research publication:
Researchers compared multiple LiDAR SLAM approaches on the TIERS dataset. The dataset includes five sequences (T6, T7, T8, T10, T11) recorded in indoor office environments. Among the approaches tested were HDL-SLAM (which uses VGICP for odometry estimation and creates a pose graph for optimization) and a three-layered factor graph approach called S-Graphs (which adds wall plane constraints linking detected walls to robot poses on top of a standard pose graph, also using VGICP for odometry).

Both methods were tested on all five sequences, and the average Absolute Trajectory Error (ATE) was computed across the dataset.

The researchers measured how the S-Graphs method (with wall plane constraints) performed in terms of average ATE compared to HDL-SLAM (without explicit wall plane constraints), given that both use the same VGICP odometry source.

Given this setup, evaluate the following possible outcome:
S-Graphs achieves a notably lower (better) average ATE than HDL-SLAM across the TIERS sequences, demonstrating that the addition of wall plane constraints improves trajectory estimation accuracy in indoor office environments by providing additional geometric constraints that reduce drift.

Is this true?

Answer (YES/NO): NO